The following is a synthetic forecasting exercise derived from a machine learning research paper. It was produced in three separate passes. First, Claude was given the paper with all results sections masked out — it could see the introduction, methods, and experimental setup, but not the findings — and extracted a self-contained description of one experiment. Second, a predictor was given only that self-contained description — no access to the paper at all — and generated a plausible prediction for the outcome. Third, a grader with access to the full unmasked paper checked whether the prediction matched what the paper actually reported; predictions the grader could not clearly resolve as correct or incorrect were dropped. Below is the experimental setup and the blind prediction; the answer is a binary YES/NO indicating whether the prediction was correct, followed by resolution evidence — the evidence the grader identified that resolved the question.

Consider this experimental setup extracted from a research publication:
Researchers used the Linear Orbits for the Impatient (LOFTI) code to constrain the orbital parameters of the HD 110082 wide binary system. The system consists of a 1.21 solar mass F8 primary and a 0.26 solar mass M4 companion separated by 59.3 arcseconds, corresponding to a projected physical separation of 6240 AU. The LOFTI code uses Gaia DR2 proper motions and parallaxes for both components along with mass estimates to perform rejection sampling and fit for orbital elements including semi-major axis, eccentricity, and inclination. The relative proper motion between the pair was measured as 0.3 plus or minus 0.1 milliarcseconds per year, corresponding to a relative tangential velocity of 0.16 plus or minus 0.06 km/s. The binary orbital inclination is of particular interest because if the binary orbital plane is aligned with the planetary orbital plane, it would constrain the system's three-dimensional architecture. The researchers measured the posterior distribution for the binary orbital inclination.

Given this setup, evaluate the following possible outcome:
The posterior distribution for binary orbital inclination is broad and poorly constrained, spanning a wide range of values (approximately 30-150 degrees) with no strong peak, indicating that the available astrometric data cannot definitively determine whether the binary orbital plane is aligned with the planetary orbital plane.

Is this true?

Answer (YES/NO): NO